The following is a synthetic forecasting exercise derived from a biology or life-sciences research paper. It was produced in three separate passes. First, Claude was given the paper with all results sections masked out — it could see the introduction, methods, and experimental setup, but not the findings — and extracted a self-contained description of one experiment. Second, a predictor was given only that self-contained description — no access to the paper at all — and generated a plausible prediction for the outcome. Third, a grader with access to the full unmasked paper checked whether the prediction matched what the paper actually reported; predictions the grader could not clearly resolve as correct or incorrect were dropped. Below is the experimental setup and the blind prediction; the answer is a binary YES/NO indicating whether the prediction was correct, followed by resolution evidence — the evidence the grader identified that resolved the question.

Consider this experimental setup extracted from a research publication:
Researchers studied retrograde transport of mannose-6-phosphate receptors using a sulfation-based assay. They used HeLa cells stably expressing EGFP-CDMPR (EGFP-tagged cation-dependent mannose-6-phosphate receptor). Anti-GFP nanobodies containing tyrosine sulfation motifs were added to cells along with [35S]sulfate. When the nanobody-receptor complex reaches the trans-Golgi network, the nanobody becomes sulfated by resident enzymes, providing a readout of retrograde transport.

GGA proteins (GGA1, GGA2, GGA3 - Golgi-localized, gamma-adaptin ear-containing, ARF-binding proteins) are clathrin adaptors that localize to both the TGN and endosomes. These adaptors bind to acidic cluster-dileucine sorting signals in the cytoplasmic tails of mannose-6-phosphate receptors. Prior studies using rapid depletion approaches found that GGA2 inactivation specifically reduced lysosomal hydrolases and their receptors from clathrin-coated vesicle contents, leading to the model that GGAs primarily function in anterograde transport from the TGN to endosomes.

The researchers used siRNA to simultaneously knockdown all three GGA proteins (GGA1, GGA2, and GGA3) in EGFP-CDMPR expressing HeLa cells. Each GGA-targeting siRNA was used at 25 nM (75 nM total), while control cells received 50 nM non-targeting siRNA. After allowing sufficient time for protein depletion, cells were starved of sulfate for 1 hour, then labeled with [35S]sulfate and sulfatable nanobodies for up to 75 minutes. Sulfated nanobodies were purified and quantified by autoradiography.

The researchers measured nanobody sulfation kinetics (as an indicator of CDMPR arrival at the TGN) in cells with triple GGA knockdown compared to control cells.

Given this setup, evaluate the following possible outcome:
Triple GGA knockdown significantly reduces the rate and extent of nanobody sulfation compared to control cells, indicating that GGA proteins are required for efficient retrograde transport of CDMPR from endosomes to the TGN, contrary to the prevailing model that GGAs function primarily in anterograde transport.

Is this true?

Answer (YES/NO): YES